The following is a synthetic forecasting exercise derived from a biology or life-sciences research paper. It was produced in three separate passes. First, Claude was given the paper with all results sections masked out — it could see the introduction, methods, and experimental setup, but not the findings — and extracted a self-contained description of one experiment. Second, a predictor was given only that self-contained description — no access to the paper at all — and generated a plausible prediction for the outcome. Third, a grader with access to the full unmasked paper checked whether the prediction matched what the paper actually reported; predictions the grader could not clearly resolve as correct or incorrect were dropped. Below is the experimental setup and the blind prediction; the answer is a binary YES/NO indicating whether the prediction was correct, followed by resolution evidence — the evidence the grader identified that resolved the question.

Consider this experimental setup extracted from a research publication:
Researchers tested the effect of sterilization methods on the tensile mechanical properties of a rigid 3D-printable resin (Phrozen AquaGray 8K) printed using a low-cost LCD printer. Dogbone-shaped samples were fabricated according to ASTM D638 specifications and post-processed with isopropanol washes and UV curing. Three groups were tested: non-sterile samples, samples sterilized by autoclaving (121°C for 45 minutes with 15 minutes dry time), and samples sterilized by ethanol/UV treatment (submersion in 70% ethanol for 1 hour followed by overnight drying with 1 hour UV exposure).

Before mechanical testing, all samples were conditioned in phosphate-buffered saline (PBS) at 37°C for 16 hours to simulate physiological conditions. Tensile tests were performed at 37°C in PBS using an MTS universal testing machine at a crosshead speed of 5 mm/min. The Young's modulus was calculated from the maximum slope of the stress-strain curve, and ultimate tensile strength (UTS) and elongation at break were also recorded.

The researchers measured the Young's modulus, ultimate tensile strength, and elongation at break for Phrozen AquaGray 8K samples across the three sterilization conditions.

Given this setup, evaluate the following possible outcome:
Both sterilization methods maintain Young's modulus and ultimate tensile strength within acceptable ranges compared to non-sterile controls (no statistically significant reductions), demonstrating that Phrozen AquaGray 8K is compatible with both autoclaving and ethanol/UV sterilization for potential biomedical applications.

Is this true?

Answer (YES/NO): NO